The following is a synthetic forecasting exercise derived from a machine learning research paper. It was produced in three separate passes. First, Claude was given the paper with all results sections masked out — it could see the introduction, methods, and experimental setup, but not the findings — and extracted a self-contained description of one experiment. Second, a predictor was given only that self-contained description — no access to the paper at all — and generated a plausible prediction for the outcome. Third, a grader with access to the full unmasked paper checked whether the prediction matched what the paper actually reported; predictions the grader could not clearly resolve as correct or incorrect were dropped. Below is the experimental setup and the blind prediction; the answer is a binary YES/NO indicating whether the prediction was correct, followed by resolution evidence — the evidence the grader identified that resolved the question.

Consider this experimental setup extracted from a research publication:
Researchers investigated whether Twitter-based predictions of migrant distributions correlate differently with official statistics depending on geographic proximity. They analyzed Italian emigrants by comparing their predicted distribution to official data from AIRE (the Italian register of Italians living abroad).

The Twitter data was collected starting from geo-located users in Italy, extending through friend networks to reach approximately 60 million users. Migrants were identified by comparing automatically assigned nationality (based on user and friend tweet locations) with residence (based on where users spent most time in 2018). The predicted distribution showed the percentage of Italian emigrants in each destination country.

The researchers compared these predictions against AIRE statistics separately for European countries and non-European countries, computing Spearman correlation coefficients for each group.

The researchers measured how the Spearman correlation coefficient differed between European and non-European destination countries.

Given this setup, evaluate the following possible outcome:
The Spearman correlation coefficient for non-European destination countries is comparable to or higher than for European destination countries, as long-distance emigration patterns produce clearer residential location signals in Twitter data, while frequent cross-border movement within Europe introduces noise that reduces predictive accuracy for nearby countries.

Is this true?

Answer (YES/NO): NO